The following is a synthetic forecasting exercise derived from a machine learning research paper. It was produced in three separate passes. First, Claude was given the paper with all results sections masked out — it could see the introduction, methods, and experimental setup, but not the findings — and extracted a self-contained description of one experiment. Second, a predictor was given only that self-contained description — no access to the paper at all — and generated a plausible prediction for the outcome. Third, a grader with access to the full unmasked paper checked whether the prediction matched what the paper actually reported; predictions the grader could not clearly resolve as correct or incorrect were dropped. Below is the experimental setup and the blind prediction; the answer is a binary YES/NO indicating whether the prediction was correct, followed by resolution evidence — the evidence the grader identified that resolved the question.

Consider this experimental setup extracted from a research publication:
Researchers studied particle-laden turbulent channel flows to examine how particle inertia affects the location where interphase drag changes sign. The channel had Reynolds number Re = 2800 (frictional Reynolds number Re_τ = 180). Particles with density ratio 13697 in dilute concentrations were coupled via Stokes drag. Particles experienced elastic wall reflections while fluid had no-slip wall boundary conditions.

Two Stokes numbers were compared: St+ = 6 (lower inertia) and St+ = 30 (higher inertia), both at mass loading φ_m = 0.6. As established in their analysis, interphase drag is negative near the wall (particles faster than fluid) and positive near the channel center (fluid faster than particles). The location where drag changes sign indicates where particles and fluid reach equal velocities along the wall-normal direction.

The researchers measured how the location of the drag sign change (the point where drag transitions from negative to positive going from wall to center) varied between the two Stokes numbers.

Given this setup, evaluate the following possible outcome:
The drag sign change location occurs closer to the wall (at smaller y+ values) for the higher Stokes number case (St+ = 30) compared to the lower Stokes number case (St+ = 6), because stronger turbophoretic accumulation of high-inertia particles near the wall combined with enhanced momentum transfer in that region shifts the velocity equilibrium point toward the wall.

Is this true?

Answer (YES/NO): YES